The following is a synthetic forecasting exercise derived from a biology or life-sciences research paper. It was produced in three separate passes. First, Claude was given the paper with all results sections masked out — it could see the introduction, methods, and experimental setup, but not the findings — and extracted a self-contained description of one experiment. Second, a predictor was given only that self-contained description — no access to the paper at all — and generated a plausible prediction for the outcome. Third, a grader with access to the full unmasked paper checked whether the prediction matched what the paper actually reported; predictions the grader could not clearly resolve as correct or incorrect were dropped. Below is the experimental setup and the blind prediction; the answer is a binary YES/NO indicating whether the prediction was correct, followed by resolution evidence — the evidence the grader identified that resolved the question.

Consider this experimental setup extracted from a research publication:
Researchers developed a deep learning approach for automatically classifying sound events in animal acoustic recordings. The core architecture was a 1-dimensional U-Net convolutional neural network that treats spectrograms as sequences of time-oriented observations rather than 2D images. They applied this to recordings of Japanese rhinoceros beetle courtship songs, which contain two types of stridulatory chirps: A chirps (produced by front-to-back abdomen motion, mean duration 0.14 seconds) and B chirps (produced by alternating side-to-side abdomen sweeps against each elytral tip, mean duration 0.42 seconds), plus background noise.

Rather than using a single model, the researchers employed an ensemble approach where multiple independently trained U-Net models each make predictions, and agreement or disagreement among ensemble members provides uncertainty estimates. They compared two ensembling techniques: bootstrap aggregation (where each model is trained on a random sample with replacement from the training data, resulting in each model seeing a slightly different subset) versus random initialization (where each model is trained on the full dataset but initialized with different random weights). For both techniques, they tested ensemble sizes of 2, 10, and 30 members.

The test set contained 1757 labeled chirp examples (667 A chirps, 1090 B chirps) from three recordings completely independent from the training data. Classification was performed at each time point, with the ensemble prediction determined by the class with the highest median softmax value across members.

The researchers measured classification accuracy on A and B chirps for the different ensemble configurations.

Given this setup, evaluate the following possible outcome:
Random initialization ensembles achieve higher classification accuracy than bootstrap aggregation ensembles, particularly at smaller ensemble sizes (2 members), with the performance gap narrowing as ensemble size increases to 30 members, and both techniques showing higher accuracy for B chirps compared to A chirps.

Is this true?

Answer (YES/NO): NO